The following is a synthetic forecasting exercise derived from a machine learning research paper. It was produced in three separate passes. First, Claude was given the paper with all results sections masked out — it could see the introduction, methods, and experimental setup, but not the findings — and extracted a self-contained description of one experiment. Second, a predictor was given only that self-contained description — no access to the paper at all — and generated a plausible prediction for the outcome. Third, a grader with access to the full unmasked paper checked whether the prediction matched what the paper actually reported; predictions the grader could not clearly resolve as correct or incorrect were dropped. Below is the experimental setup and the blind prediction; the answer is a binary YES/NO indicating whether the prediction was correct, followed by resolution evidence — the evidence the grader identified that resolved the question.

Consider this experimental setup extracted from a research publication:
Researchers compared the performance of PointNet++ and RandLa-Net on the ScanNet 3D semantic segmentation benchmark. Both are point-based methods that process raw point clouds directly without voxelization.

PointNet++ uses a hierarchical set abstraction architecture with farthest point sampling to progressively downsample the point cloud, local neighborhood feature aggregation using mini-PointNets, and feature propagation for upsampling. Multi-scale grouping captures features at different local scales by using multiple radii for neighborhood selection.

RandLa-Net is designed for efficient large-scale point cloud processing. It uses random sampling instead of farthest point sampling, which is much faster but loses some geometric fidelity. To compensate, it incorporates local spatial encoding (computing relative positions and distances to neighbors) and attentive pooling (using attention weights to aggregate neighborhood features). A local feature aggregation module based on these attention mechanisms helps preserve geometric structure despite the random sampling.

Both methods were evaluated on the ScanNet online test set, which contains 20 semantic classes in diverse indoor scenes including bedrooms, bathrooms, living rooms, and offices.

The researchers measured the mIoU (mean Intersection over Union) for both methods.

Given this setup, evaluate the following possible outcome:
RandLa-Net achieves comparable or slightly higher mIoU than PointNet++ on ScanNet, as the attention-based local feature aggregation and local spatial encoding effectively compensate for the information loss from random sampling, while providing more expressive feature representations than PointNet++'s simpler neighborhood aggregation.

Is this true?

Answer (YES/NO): NO